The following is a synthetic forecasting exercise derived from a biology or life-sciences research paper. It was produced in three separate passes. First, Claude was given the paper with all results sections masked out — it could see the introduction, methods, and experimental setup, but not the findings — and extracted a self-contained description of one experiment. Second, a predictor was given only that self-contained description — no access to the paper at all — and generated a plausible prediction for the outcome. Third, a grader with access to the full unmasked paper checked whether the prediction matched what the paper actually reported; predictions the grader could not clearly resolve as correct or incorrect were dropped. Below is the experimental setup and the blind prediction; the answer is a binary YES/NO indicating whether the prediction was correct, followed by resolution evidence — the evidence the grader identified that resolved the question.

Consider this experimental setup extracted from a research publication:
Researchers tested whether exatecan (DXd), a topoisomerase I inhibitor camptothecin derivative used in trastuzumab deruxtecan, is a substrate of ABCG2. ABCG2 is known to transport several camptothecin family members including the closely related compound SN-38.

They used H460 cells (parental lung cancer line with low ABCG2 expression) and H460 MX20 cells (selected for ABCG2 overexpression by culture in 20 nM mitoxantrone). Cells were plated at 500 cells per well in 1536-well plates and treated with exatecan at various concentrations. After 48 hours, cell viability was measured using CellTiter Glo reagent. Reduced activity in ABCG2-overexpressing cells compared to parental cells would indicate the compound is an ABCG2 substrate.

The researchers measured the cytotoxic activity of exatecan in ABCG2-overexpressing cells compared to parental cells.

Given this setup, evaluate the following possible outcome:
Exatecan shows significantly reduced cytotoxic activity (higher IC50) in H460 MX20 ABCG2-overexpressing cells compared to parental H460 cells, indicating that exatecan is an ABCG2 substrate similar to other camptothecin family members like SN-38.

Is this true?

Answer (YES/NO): NO